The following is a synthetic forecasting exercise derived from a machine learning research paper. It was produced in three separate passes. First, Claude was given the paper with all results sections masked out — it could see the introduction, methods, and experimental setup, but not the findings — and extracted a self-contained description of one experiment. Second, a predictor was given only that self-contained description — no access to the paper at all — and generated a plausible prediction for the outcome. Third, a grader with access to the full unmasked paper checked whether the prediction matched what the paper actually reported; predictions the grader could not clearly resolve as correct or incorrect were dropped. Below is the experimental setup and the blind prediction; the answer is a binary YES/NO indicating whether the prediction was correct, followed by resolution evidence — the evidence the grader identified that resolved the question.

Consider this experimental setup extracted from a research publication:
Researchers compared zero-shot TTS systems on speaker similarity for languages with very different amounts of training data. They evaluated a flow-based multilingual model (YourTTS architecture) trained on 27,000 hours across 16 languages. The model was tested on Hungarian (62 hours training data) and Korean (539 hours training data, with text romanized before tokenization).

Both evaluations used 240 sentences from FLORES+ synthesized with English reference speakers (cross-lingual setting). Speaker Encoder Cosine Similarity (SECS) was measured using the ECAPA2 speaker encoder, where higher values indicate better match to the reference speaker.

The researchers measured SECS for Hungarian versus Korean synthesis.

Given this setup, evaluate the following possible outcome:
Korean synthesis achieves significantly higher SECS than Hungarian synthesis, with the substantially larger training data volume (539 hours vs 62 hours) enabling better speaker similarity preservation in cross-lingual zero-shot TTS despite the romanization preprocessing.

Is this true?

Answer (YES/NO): NO